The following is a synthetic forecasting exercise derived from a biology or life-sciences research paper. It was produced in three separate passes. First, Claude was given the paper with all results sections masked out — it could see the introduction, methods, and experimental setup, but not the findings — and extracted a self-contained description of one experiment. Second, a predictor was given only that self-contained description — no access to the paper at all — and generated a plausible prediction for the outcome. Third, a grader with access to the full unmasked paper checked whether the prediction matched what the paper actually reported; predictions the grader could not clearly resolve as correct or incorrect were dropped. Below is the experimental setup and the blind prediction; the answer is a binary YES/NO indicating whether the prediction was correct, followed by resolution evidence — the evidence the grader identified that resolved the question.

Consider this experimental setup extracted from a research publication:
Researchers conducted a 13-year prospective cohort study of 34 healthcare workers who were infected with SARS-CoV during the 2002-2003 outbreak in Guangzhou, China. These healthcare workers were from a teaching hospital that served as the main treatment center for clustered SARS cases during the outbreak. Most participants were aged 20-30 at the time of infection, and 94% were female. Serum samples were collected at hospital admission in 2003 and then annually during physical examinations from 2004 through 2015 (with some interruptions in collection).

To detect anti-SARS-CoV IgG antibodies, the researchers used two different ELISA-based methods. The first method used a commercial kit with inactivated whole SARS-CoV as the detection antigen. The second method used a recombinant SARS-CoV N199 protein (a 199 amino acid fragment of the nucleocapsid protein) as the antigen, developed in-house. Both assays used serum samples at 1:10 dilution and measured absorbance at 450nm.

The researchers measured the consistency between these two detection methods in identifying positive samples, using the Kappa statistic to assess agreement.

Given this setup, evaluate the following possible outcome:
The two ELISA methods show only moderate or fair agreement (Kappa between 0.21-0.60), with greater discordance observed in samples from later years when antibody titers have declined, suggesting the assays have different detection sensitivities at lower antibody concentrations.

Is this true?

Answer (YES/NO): NO